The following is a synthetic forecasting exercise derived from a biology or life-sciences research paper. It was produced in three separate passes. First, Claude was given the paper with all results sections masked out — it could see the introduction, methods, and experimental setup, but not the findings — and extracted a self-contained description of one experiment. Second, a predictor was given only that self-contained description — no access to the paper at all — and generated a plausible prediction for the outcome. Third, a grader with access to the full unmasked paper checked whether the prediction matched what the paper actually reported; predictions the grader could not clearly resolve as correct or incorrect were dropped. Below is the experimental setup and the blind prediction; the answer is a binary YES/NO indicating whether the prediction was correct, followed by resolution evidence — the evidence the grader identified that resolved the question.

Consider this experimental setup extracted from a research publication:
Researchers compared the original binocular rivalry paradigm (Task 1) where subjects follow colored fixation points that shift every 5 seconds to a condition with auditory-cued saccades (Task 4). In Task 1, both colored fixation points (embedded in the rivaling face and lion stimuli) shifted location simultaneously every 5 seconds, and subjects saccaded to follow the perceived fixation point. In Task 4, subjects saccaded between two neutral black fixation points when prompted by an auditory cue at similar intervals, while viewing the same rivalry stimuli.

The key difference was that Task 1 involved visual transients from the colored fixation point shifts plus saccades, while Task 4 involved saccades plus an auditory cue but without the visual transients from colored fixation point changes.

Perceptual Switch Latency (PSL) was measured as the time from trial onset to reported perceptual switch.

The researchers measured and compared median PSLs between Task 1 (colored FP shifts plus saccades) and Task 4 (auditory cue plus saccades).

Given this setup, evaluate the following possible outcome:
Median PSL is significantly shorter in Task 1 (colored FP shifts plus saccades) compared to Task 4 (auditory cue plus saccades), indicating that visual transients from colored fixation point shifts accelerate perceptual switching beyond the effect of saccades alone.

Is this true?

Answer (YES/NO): NO